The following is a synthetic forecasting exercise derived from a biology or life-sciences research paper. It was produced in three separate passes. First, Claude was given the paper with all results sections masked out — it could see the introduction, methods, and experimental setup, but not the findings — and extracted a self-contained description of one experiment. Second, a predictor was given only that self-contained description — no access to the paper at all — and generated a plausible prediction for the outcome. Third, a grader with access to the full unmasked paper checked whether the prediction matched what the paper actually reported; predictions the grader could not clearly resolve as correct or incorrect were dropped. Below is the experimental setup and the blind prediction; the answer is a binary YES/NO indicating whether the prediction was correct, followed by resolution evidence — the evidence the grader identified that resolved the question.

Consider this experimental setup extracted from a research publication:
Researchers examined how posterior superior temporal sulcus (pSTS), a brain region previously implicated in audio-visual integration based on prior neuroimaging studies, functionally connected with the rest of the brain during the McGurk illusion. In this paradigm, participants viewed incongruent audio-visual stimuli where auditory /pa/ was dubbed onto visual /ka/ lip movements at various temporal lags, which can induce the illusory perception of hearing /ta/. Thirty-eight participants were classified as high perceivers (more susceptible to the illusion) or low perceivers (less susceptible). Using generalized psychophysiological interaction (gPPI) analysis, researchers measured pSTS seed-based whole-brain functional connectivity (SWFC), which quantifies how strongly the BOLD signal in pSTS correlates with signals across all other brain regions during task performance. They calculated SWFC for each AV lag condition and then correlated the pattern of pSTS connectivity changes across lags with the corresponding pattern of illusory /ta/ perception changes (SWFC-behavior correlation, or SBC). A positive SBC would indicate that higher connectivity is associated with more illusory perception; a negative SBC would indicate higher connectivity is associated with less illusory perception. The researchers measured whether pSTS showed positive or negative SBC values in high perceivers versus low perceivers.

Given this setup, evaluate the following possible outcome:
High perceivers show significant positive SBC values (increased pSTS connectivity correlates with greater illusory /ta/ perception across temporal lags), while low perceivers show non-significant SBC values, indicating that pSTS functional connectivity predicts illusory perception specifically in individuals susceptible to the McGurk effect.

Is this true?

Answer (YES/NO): NO